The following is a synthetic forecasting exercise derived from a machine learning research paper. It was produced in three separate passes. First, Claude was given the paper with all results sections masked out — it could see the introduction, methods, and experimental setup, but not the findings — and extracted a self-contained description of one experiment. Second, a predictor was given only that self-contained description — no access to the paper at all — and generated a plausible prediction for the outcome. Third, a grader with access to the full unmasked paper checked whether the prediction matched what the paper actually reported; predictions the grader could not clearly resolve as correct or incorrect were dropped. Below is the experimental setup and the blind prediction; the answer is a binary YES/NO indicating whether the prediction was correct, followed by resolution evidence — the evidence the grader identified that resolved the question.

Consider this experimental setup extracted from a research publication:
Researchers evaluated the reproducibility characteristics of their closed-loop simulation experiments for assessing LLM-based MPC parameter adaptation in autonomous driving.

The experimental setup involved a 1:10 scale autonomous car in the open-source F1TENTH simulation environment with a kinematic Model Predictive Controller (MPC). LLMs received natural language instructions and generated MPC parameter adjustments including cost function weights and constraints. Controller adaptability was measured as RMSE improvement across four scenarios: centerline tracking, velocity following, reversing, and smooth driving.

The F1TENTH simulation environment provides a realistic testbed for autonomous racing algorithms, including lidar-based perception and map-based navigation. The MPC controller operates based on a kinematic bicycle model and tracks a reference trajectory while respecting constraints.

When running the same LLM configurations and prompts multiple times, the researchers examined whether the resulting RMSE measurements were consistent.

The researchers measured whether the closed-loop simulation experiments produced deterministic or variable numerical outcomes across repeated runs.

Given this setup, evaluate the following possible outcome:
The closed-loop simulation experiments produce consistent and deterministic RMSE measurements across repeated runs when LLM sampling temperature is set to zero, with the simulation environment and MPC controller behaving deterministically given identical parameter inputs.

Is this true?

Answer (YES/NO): NO